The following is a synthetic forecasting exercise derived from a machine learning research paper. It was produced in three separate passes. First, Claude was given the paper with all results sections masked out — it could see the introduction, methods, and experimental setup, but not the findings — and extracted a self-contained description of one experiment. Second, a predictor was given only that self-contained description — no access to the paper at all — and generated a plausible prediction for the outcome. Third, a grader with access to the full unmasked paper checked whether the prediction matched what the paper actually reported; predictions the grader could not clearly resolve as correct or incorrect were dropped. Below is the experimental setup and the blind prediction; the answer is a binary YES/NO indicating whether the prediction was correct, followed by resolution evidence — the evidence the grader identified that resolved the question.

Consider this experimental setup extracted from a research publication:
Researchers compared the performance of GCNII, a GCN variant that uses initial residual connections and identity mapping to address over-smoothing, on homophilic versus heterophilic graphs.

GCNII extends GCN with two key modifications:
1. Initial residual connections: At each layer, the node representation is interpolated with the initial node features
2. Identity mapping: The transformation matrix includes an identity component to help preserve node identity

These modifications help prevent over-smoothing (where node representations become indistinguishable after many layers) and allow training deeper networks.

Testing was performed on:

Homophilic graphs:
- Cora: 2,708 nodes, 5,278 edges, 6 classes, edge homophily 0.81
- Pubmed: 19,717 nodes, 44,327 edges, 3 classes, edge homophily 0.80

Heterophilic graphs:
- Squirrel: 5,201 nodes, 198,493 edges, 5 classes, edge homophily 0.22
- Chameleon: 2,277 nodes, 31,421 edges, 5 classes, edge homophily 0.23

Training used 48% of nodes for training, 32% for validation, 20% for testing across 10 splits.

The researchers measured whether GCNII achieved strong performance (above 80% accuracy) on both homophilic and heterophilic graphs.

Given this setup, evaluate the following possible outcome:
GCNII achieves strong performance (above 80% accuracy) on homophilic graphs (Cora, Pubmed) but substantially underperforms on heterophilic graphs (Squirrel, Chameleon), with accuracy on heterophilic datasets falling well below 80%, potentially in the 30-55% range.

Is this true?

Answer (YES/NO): NO